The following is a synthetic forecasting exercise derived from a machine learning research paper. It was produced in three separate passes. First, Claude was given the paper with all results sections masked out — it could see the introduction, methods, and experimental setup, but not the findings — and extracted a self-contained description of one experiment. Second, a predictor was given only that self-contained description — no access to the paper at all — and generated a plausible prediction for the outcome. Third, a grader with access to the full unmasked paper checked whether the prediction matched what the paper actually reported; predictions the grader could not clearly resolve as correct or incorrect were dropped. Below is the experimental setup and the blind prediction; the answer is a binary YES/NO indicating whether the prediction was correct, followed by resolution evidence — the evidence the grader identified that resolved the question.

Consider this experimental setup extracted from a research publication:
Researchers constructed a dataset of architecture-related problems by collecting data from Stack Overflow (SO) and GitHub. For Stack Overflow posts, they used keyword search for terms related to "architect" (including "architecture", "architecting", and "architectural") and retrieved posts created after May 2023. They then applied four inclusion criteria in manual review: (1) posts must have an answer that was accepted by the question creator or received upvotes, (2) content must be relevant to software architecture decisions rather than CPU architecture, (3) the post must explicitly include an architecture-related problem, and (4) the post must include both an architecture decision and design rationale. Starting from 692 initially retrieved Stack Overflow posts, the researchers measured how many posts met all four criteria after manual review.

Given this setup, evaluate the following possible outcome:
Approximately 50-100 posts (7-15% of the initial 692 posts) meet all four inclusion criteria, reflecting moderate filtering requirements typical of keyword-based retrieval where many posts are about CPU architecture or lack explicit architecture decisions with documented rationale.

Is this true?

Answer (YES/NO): YES